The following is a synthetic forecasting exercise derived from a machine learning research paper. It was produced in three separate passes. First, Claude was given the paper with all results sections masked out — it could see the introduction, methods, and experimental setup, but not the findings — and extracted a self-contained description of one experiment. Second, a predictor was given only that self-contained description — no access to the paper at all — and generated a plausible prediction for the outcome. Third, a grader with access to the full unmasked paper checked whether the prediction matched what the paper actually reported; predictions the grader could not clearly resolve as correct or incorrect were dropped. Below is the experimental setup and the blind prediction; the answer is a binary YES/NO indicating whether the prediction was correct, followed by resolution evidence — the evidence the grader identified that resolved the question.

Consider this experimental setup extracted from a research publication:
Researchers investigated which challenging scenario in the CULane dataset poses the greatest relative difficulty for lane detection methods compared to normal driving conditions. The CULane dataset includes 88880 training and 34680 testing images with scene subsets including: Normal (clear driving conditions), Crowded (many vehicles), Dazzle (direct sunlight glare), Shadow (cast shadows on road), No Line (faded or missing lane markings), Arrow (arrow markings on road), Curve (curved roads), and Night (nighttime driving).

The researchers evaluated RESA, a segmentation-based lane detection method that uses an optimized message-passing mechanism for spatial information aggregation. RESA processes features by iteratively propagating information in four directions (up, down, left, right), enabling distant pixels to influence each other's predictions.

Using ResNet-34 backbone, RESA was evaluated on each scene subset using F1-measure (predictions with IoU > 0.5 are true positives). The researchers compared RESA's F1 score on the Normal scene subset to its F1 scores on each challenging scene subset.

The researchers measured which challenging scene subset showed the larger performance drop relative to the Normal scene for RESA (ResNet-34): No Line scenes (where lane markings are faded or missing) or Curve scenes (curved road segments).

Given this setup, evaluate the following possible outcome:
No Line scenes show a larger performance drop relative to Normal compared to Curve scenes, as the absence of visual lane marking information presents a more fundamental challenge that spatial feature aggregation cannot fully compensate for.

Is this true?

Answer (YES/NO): YES